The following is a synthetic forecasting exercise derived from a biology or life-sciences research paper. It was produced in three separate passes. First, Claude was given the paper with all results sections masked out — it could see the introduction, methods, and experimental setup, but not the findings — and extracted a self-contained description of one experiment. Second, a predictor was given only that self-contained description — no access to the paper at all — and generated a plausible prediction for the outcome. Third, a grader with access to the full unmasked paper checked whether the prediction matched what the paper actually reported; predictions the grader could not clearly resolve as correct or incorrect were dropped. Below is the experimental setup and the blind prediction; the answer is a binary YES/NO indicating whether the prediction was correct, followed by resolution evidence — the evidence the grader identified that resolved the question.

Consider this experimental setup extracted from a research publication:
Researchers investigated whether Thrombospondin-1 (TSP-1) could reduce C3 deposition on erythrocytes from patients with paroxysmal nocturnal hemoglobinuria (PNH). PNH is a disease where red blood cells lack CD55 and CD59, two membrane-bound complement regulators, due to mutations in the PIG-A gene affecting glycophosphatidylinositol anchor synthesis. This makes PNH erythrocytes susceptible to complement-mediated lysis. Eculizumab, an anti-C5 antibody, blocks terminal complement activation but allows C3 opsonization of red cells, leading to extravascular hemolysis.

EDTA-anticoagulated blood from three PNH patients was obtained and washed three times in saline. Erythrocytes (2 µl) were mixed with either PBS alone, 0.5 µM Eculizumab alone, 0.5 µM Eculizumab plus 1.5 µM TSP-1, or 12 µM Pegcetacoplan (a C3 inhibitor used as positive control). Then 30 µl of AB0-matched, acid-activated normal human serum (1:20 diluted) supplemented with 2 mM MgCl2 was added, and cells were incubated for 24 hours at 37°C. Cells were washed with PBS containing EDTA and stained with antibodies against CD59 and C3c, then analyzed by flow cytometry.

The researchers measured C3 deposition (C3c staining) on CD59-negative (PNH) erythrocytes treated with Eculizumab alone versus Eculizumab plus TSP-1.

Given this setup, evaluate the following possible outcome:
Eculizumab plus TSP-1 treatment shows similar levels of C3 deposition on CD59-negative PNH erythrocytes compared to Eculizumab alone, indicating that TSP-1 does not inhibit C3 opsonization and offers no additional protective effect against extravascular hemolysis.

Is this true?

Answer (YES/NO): NO